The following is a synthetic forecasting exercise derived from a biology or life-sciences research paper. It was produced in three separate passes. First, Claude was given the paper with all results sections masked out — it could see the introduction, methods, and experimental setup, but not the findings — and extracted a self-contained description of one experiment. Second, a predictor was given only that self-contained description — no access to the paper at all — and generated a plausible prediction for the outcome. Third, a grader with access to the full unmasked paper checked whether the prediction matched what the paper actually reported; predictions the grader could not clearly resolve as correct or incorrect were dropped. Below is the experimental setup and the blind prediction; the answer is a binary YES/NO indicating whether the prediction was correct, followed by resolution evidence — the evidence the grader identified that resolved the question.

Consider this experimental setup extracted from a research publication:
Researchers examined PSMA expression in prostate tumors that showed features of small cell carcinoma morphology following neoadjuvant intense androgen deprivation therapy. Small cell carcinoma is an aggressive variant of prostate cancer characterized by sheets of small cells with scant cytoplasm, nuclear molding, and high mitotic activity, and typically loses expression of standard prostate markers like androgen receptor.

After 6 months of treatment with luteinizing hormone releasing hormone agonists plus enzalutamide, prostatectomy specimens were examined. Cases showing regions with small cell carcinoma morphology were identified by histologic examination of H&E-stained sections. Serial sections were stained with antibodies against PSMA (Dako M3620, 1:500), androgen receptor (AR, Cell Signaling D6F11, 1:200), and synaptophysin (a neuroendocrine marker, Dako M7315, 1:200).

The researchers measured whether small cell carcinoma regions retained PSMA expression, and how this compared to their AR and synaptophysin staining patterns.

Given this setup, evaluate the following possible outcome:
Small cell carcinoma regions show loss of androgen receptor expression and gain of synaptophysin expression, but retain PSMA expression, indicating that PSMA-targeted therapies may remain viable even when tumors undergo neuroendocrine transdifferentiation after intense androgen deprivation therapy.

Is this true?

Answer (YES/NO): YES